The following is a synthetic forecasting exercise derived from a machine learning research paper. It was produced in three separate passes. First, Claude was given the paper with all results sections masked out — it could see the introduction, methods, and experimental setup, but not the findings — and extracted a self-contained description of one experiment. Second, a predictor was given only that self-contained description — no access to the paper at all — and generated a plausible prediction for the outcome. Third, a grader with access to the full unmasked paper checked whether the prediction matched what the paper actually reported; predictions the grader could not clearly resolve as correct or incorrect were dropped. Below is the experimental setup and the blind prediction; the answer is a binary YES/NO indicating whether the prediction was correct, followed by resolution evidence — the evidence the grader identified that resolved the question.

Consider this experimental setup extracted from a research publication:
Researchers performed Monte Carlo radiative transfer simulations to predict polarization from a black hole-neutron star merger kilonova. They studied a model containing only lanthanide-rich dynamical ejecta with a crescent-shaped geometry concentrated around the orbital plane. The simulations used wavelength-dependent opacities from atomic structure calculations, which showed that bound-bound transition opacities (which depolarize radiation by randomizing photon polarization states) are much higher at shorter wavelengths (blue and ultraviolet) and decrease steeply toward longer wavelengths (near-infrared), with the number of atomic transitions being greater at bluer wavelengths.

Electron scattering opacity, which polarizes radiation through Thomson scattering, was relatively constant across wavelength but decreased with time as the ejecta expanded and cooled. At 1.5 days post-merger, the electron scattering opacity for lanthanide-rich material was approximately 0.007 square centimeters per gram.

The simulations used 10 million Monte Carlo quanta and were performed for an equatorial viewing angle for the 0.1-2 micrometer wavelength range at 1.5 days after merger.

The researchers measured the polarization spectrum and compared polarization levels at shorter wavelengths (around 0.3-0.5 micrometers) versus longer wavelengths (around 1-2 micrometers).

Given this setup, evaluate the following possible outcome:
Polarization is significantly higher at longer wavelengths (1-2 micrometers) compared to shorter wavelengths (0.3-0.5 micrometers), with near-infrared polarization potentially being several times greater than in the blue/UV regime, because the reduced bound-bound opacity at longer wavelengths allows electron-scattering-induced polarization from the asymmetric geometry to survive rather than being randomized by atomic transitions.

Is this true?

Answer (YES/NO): YES